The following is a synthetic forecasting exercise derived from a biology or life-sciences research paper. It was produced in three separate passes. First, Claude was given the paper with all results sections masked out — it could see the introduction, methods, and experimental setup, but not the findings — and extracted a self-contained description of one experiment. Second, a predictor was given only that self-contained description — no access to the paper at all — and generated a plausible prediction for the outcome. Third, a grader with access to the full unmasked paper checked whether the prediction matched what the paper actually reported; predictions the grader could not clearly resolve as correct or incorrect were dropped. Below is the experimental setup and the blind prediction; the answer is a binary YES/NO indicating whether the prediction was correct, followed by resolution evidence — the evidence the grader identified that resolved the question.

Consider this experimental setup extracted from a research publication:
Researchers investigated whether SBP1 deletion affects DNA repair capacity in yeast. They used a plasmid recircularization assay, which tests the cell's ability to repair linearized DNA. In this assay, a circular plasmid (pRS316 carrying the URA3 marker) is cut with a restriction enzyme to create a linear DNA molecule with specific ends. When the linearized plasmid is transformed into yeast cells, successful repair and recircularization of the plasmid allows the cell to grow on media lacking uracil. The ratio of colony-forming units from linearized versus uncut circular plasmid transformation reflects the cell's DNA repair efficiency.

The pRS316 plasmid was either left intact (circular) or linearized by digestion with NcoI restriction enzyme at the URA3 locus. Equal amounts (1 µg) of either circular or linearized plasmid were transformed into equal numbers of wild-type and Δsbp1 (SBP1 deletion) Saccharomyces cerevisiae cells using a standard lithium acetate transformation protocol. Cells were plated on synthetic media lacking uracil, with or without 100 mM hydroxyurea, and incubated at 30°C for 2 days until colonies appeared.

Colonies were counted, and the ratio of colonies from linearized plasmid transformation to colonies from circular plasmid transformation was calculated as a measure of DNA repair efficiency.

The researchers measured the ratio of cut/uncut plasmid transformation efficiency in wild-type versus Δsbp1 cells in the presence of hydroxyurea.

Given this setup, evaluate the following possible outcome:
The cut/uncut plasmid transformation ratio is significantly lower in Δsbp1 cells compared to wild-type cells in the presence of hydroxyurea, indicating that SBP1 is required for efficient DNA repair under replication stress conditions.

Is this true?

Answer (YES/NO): YES